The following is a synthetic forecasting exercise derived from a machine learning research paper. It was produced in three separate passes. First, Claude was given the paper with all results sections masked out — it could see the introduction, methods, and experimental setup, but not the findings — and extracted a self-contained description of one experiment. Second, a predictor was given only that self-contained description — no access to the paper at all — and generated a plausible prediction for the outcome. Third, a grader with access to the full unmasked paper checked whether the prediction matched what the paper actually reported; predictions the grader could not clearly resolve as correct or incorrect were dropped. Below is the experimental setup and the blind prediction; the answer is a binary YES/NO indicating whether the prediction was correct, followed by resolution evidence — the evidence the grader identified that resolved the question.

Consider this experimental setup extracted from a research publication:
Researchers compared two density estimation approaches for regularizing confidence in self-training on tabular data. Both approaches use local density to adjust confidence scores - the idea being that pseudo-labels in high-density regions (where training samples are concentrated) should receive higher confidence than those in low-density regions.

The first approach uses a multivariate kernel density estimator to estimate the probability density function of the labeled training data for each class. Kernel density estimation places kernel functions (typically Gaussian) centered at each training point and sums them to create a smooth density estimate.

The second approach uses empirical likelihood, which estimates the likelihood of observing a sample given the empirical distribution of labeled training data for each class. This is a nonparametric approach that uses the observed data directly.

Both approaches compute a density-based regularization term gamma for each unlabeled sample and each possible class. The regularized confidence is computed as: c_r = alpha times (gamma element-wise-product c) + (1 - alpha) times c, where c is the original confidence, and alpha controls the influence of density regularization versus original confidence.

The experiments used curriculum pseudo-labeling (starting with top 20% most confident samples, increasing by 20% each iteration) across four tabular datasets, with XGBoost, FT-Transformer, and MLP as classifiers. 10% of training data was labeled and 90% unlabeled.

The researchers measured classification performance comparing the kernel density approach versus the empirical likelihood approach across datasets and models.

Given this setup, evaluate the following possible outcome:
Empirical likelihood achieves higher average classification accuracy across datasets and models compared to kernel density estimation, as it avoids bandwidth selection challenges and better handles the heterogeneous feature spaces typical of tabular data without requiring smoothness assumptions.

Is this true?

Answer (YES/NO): YES